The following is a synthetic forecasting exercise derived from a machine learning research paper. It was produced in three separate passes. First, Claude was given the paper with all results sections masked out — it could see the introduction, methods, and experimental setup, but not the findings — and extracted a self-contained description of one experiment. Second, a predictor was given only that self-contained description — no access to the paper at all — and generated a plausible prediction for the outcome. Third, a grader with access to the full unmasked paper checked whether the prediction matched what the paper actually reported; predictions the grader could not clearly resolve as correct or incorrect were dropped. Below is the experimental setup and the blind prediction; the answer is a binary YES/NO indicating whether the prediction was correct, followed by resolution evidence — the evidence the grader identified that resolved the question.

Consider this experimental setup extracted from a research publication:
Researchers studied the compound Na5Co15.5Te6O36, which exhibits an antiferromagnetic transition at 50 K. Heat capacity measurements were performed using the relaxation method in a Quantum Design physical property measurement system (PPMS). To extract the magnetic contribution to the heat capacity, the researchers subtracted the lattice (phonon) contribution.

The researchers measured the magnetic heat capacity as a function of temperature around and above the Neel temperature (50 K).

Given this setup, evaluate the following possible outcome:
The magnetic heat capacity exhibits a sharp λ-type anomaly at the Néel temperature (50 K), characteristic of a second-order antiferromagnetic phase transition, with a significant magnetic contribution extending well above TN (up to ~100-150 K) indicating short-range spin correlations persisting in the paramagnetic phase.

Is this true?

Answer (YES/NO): YES